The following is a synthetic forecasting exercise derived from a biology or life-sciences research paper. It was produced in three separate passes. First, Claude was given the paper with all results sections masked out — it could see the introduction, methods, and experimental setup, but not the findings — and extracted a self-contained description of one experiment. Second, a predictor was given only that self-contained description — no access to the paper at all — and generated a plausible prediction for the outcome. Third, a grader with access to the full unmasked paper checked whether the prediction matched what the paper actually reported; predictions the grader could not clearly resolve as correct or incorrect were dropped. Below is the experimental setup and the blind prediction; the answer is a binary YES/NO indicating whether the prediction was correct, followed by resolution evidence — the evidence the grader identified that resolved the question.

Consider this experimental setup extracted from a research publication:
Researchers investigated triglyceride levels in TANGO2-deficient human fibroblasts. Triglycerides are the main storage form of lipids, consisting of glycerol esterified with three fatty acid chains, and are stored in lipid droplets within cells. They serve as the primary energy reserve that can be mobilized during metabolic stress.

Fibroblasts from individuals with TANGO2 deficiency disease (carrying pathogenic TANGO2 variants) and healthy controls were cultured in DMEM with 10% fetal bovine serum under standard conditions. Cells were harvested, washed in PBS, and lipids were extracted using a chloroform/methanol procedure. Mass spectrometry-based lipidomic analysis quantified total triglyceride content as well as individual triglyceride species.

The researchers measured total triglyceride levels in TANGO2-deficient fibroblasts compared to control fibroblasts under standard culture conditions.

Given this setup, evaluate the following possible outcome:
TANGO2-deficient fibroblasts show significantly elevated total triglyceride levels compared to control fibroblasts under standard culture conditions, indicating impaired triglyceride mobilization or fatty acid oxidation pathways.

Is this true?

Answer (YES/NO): YES